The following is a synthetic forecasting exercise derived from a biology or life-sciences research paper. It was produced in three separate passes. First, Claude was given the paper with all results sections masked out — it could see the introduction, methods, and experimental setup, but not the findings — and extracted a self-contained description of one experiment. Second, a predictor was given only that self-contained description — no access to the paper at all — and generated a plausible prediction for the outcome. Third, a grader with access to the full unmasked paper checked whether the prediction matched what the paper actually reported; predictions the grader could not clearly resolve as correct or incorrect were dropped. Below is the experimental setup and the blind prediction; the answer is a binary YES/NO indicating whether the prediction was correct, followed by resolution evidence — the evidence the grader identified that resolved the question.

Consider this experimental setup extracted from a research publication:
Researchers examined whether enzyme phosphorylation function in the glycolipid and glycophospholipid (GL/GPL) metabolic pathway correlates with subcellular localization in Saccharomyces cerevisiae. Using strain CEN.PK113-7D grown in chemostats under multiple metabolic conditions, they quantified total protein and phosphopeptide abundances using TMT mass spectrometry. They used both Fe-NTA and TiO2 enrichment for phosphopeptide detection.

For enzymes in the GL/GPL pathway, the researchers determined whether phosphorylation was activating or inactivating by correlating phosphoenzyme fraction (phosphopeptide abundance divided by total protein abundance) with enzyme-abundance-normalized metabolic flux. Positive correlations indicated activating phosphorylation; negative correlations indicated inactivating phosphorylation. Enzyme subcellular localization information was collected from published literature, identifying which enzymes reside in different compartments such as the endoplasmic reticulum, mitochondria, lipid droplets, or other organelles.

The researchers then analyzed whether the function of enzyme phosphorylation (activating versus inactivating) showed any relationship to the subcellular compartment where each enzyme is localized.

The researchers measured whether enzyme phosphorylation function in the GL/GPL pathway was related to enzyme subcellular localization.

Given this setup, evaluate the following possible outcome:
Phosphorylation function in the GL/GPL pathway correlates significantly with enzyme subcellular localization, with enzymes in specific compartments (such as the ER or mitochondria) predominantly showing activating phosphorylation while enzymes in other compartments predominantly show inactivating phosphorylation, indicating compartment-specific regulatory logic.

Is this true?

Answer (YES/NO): NO